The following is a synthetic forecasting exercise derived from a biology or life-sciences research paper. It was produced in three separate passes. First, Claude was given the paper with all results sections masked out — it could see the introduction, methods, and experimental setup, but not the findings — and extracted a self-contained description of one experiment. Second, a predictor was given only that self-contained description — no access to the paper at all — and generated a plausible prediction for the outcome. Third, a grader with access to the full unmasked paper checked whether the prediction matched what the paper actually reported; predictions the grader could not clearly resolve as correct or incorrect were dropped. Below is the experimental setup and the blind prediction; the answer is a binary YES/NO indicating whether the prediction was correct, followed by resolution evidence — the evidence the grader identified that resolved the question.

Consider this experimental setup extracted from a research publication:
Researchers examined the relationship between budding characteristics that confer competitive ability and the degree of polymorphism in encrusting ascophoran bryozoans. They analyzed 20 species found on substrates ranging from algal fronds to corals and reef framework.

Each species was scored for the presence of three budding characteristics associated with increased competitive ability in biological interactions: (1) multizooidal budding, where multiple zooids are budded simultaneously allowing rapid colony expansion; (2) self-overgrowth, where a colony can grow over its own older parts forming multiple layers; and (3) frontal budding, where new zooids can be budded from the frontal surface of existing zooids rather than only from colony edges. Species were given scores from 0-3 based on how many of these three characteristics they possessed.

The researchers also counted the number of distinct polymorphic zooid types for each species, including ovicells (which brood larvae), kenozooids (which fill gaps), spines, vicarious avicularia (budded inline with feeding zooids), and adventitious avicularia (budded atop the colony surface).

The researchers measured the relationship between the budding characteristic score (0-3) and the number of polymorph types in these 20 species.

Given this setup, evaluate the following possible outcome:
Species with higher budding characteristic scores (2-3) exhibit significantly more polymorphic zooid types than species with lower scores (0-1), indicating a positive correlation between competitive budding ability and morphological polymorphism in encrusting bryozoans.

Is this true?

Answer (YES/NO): YES